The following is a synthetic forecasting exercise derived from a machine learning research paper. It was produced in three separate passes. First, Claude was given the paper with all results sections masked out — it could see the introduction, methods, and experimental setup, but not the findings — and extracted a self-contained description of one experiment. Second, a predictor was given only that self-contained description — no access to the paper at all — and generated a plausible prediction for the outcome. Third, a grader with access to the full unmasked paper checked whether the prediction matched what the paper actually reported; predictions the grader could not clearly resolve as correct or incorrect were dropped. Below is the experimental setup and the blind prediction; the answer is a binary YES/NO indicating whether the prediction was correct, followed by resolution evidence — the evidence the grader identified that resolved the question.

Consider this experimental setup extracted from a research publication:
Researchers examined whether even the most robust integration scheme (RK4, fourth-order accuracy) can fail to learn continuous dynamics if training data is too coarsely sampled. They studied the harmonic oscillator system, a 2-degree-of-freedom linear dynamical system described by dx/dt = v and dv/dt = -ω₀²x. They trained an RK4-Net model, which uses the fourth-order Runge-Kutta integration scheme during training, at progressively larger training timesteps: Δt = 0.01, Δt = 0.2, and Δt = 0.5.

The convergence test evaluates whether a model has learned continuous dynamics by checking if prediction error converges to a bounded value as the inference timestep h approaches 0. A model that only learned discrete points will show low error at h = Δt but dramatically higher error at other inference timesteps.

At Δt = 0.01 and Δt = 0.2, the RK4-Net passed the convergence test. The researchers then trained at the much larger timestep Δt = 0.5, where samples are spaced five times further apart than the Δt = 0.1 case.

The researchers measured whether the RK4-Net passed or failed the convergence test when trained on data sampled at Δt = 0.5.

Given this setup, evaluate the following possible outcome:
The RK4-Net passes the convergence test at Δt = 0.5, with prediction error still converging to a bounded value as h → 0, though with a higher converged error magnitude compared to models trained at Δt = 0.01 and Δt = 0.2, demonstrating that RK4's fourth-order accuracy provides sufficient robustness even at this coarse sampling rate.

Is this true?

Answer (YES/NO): NO